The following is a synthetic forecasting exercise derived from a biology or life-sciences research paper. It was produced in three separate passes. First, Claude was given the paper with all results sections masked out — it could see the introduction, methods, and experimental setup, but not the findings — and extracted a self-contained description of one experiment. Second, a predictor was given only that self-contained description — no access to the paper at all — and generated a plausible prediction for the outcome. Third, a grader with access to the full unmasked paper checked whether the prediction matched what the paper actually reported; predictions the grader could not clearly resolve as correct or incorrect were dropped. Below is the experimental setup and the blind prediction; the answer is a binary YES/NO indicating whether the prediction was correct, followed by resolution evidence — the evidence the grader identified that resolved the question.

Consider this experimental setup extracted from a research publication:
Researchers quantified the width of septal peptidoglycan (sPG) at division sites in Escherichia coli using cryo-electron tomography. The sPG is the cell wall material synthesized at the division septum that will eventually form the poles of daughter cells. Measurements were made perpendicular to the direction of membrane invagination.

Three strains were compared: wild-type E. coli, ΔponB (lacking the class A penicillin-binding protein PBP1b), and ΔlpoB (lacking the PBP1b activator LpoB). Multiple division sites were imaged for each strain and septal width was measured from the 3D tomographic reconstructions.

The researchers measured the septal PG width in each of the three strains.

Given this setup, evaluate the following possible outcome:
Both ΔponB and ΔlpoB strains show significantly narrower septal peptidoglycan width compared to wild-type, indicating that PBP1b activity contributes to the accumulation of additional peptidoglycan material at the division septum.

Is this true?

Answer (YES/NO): NO